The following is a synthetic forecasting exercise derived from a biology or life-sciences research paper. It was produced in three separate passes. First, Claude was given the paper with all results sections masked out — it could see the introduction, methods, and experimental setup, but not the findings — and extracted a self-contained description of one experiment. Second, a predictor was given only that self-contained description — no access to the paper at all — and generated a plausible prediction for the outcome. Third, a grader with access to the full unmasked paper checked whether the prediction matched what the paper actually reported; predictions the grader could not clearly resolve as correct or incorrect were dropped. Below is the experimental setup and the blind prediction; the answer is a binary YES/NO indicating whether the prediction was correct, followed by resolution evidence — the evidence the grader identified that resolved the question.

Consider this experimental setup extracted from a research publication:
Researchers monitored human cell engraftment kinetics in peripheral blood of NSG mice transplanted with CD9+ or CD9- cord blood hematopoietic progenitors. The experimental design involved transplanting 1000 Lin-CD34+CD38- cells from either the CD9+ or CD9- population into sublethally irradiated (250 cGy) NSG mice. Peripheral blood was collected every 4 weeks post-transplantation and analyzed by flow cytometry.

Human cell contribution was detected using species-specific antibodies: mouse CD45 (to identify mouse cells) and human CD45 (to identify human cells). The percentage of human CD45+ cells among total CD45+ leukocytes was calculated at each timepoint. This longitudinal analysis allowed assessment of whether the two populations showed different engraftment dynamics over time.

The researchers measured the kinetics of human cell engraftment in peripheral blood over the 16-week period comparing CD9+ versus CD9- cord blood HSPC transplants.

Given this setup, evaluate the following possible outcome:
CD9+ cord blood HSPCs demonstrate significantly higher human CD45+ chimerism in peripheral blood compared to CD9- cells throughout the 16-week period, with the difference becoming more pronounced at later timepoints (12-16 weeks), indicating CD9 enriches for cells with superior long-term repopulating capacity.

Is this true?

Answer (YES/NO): NO